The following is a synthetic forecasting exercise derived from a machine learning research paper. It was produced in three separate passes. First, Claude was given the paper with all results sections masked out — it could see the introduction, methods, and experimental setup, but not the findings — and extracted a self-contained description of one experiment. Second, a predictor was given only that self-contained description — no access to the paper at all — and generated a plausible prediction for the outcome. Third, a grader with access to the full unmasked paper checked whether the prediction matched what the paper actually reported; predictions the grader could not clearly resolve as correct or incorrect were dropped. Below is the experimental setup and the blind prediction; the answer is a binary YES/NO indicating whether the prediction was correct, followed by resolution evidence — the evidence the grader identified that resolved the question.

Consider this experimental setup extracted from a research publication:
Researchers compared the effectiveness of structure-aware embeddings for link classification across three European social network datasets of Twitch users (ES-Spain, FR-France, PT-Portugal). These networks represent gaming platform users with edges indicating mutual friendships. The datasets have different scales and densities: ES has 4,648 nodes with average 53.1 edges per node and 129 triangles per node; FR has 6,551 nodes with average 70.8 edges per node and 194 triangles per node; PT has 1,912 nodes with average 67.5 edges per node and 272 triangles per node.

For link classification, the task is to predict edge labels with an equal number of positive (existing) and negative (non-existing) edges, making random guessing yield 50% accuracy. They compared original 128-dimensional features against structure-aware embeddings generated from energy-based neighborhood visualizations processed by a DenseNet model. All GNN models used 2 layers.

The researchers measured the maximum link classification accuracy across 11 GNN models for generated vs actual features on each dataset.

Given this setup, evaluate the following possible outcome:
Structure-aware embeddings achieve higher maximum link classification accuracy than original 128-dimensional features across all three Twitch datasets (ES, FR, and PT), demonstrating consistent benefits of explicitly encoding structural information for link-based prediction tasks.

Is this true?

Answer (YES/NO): NO